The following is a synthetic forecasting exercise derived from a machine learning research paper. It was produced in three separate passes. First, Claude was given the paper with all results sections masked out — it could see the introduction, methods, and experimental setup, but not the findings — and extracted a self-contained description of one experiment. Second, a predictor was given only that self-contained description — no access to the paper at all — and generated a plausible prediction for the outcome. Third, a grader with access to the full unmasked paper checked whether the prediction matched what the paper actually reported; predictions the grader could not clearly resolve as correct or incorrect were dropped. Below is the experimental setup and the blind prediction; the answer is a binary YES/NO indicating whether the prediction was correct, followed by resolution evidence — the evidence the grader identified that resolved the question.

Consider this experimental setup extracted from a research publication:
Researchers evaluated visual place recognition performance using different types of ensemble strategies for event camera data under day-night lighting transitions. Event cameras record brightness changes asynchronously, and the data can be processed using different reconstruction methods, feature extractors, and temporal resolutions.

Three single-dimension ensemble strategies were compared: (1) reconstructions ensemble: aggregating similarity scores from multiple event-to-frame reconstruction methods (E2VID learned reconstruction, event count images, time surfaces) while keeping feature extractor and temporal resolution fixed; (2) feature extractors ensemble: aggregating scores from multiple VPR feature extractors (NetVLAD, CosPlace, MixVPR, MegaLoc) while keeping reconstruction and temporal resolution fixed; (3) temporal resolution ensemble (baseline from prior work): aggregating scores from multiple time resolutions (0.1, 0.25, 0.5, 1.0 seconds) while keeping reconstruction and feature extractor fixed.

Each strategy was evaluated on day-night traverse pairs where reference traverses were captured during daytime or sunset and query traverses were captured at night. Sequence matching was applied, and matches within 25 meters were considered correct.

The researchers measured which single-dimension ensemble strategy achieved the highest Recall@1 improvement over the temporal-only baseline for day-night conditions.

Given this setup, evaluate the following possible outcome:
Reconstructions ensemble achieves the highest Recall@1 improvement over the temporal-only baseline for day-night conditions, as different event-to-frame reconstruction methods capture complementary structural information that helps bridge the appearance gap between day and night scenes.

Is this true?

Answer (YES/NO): NO